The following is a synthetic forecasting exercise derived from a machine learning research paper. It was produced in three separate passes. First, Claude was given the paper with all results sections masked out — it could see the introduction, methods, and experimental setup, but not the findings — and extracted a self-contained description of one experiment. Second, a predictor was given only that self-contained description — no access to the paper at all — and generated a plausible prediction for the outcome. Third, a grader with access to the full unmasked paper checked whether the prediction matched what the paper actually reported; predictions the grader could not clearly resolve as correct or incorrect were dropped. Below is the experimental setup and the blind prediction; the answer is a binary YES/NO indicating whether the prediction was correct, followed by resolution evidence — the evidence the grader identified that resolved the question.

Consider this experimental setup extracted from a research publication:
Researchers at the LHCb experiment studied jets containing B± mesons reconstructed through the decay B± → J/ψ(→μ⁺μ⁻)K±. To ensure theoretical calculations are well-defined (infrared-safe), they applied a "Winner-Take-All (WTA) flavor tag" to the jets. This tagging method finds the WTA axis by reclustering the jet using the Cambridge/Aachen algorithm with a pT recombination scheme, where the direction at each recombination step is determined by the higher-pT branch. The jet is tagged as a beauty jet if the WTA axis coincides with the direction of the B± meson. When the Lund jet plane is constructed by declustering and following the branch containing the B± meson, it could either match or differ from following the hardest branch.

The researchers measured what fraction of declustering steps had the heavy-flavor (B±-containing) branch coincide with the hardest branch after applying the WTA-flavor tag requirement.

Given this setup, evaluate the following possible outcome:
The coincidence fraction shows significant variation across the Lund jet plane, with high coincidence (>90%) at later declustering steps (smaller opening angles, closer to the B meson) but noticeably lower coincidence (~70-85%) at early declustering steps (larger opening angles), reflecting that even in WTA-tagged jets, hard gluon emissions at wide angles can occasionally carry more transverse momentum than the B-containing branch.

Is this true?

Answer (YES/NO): NO